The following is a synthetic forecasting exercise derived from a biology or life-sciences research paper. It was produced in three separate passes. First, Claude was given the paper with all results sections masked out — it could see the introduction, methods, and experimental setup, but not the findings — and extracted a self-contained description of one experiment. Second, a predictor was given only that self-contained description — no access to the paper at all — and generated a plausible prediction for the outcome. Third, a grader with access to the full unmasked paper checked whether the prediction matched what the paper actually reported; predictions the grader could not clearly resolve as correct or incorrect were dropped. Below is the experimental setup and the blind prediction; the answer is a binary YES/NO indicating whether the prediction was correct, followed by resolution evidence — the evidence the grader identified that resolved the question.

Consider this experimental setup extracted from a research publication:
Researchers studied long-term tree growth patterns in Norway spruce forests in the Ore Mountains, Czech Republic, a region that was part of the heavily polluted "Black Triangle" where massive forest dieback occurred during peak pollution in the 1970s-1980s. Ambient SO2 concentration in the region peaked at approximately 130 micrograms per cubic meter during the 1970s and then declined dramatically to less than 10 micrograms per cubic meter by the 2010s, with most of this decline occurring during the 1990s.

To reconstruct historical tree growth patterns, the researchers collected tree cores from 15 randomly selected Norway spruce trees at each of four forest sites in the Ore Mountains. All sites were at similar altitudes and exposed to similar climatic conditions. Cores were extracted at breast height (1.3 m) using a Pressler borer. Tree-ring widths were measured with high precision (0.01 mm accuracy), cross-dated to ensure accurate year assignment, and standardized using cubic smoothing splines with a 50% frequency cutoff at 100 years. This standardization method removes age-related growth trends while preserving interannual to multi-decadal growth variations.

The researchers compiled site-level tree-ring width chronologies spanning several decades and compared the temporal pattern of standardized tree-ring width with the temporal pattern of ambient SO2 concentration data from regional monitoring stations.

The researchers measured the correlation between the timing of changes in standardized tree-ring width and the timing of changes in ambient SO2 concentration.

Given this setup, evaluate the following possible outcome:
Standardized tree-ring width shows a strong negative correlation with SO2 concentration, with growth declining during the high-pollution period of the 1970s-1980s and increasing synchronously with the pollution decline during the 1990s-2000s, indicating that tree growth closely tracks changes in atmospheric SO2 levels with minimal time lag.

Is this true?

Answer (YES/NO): YES